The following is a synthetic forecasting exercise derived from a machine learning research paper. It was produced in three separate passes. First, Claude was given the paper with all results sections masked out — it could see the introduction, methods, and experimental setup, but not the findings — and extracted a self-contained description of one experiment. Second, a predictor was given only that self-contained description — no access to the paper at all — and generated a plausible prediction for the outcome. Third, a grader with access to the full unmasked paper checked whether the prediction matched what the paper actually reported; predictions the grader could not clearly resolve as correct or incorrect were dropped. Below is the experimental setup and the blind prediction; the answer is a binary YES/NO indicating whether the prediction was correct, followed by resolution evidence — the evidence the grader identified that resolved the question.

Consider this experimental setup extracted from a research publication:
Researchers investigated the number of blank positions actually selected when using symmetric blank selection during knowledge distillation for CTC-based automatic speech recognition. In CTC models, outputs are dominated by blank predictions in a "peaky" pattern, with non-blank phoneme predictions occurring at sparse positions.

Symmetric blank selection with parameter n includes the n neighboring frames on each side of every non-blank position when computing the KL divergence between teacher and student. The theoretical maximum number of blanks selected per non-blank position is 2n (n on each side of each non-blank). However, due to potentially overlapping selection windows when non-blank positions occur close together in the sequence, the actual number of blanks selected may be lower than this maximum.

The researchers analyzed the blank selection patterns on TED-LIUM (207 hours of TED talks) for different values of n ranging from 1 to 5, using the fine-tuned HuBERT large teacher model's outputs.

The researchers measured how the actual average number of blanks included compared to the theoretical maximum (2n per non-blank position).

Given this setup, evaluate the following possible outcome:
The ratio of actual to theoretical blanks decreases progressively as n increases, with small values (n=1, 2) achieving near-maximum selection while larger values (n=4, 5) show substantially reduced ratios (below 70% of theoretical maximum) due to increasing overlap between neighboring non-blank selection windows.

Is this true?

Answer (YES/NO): NO